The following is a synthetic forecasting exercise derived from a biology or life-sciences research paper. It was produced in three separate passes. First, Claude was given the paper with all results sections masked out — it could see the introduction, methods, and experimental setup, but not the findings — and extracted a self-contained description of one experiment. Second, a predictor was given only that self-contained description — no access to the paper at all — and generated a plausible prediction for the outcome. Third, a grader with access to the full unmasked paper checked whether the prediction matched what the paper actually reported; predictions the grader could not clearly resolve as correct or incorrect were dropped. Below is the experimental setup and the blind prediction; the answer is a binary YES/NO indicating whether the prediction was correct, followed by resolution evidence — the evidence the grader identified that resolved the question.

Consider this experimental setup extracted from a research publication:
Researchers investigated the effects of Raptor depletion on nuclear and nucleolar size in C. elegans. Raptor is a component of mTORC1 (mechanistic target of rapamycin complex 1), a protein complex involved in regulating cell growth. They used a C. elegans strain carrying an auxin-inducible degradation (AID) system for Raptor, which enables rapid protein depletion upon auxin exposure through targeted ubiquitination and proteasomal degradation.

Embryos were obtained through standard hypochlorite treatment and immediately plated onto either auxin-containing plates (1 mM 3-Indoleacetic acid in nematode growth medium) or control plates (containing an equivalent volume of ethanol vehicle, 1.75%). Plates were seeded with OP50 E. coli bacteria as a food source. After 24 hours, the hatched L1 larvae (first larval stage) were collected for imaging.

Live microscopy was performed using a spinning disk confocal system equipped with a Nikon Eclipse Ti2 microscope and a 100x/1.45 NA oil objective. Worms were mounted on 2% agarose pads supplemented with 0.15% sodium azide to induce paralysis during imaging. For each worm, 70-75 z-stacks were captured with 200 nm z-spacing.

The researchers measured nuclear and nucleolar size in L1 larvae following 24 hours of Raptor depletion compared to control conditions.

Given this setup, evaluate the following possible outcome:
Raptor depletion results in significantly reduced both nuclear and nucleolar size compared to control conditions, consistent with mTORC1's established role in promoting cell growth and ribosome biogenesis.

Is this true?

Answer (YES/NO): YES